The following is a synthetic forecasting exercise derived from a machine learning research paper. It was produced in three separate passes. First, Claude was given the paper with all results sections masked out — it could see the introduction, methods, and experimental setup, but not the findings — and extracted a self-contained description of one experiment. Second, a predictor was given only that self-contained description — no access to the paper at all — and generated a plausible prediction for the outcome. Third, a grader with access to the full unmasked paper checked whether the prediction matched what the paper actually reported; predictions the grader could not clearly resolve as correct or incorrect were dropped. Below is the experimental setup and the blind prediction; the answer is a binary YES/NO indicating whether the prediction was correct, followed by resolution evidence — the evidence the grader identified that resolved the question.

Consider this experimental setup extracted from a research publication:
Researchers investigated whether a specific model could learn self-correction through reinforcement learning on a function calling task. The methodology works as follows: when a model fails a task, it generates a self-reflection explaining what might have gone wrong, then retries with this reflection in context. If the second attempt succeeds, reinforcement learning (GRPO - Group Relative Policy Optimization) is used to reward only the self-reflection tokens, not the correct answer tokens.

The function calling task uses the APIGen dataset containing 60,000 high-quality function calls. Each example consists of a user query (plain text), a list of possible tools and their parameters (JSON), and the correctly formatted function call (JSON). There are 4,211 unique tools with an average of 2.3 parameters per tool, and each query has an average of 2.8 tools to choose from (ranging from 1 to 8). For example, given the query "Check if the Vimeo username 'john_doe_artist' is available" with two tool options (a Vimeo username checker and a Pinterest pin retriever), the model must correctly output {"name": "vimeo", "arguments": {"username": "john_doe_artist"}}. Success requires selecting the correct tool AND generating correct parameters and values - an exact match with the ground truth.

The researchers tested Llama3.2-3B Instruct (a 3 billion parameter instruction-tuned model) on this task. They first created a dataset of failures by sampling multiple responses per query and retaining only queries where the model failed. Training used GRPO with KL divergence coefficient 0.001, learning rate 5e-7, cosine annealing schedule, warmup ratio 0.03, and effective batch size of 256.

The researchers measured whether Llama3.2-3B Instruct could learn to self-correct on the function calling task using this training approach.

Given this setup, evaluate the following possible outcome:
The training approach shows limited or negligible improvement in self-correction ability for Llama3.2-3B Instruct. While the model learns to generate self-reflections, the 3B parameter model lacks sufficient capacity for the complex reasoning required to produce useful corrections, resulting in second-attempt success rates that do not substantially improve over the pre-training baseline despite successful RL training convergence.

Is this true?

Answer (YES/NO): YES